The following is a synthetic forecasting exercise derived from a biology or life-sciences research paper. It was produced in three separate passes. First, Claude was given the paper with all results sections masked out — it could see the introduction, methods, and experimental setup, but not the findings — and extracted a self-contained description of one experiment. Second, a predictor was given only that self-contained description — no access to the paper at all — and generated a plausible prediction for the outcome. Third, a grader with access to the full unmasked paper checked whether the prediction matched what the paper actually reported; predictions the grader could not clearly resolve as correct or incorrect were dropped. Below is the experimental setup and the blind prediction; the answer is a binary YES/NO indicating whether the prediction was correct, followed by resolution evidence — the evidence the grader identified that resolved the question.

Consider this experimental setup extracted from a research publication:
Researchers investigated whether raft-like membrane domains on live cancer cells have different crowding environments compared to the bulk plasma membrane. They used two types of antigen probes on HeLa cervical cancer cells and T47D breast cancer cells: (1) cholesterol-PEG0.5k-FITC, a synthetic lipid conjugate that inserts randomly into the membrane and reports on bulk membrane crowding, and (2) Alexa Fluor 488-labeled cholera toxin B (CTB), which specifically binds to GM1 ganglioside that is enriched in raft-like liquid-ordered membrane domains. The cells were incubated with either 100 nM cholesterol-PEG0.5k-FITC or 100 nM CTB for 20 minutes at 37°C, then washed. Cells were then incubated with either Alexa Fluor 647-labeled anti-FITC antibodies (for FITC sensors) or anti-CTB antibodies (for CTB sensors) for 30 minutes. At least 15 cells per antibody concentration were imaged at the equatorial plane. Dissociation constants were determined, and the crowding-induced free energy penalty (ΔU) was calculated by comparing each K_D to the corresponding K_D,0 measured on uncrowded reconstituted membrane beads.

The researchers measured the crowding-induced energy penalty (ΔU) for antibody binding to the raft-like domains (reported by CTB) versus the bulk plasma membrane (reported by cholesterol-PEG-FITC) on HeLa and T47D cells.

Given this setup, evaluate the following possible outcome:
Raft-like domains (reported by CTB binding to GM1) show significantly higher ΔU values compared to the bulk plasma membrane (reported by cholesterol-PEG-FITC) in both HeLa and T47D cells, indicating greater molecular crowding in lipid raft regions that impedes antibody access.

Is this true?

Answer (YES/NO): NO